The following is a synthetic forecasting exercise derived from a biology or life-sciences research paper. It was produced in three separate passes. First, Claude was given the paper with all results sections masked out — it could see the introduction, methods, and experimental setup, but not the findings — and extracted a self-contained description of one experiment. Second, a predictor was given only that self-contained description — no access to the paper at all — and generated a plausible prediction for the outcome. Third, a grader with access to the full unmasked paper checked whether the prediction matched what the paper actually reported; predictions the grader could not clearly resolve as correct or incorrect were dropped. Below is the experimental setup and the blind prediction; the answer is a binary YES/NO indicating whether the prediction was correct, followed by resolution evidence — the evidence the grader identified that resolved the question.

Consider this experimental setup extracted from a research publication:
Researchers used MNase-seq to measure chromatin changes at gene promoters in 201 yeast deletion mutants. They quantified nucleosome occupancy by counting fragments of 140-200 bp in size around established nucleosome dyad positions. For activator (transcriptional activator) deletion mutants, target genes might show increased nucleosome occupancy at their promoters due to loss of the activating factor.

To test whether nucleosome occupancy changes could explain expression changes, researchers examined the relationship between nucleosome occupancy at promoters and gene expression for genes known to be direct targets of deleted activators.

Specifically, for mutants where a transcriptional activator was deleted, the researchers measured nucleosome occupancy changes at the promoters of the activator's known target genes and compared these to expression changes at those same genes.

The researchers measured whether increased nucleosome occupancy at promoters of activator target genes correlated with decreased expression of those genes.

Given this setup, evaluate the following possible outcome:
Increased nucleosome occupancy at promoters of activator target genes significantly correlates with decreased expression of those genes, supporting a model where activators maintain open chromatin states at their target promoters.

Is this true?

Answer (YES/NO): NO